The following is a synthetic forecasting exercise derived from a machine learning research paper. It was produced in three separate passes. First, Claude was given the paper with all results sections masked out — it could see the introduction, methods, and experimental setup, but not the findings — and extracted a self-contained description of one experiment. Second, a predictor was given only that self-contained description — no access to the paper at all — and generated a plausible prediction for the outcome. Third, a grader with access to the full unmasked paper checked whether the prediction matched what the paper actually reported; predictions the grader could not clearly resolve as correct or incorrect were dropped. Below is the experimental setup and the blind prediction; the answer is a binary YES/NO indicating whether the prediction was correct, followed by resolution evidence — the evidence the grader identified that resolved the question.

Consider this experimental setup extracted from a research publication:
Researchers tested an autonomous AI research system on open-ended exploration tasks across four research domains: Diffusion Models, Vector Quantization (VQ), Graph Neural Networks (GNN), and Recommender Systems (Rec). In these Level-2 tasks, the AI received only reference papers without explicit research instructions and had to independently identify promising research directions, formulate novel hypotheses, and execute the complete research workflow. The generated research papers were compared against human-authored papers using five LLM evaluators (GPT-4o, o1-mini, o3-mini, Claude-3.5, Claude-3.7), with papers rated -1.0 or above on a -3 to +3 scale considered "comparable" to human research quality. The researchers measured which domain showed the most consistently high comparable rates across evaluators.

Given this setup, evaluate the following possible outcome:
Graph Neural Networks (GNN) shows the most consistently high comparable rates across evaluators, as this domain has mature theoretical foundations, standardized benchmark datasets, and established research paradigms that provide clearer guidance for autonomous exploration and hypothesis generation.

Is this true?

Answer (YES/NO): NO